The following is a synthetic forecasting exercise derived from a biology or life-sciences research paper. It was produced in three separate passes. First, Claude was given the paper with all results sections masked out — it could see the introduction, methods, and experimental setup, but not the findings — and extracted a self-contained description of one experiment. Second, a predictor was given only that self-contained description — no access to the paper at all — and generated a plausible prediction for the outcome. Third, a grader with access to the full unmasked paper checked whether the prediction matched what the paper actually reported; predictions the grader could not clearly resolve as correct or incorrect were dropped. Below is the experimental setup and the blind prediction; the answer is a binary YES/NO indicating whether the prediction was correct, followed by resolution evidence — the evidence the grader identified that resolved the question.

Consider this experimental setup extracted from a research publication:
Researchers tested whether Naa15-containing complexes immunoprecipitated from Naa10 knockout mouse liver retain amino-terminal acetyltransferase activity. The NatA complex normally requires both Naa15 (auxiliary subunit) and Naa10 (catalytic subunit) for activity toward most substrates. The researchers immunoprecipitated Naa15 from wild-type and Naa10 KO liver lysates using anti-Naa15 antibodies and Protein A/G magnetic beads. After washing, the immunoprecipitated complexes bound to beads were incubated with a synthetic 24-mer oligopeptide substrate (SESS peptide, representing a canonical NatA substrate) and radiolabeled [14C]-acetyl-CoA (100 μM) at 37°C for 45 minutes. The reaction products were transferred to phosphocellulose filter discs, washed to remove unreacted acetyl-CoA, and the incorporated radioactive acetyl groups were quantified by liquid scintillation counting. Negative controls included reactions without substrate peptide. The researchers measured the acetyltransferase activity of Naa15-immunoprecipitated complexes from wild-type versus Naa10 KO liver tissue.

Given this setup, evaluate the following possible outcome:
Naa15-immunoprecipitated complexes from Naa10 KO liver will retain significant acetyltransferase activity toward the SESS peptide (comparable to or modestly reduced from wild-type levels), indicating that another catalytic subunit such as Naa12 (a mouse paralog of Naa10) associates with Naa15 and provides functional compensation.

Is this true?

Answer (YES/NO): YES